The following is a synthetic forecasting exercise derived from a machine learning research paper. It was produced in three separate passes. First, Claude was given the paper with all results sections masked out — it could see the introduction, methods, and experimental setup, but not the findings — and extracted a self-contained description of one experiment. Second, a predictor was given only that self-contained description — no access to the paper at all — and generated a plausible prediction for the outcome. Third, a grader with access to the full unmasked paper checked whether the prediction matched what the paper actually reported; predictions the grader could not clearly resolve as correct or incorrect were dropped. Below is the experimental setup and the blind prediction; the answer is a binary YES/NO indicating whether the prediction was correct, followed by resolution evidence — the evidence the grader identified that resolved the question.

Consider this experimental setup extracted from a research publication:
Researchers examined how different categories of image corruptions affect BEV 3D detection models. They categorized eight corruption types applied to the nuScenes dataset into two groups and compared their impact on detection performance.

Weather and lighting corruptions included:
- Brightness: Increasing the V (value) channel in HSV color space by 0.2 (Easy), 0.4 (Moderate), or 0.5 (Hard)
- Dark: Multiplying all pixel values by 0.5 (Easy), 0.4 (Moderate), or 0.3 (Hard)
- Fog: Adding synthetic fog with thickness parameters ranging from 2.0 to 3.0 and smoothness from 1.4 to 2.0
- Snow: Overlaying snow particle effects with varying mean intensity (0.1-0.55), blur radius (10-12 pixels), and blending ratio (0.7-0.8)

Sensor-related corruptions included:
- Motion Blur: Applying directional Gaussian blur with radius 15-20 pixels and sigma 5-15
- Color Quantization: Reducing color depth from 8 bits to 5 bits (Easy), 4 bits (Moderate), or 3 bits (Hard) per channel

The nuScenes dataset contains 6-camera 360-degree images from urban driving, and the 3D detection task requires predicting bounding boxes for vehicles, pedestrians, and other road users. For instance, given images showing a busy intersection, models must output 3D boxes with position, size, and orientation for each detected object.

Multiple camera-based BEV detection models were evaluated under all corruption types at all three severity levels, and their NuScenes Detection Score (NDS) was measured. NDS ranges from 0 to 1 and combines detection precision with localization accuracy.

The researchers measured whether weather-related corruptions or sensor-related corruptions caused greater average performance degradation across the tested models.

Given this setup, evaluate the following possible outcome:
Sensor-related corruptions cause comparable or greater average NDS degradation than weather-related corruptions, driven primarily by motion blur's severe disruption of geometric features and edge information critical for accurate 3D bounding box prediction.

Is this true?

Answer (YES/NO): NO